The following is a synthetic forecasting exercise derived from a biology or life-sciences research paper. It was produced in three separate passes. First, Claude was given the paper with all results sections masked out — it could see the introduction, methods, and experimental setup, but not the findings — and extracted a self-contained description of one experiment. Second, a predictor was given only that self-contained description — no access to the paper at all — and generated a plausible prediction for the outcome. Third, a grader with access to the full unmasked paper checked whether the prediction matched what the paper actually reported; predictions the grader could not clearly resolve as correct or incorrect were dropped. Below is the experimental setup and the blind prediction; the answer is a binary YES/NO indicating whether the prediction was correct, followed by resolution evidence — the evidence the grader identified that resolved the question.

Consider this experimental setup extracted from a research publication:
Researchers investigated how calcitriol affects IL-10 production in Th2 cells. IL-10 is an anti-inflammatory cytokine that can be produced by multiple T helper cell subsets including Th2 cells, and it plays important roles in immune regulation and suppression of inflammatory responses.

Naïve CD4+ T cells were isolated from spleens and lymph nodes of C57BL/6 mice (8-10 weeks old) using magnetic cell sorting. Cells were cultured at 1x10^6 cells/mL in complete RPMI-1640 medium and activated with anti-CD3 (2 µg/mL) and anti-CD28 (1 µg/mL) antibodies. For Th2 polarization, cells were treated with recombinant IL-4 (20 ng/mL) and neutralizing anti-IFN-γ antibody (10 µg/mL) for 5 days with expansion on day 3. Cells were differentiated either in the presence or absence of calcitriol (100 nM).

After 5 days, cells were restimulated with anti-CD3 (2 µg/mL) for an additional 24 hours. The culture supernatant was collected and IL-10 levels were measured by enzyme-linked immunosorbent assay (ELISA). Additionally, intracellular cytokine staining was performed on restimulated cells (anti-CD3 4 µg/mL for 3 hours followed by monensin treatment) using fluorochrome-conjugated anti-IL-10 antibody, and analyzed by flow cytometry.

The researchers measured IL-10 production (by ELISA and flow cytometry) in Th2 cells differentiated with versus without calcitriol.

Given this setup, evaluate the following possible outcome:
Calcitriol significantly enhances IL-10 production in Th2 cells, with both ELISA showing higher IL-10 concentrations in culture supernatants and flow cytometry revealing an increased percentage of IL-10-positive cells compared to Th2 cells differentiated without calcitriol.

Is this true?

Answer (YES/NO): YES